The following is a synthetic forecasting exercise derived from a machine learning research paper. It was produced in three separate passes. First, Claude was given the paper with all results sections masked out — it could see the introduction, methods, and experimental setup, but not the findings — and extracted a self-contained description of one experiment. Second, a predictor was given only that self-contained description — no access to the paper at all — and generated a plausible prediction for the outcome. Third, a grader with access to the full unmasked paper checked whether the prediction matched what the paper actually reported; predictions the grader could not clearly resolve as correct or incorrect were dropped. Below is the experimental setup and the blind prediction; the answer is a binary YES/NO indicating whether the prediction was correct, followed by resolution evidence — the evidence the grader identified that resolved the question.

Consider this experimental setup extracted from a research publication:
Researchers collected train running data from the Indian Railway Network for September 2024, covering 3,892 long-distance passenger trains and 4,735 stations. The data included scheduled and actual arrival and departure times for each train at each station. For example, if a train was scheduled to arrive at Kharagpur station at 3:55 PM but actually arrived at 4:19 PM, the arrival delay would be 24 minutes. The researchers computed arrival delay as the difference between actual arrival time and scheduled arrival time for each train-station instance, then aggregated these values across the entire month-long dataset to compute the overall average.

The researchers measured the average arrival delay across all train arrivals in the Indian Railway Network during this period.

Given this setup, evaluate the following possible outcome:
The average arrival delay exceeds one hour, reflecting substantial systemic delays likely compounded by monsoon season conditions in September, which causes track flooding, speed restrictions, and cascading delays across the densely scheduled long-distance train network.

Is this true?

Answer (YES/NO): NO